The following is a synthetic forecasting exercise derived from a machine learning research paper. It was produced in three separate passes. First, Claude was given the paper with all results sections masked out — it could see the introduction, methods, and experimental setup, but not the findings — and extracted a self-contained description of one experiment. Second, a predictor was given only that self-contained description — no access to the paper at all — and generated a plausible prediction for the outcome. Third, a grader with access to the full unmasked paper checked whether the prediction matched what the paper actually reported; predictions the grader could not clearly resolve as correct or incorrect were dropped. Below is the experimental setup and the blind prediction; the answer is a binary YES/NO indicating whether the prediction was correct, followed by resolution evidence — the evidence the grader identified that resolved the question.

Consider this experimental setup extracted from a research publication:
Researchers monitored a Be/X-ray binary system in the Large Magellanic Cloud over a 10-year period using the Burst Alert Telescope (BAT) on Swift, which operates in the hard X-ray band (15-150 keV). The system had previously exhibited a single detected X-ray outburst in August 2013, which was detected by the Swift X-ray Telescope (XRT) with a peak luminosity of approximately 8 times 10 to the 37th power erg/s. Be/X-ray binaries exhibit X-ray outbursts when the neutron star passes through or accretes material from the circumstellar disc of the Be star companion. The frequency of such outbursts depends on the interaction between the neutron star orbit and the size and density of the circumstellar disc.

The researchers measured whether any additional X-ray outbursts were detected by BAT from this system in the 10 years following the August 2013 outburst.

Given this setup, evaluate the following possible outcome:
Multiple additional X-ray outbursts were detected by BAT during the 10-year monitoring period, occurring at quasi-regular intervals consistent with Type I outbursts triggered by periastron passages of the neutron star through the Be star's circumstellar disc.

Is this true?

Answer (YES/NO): NO